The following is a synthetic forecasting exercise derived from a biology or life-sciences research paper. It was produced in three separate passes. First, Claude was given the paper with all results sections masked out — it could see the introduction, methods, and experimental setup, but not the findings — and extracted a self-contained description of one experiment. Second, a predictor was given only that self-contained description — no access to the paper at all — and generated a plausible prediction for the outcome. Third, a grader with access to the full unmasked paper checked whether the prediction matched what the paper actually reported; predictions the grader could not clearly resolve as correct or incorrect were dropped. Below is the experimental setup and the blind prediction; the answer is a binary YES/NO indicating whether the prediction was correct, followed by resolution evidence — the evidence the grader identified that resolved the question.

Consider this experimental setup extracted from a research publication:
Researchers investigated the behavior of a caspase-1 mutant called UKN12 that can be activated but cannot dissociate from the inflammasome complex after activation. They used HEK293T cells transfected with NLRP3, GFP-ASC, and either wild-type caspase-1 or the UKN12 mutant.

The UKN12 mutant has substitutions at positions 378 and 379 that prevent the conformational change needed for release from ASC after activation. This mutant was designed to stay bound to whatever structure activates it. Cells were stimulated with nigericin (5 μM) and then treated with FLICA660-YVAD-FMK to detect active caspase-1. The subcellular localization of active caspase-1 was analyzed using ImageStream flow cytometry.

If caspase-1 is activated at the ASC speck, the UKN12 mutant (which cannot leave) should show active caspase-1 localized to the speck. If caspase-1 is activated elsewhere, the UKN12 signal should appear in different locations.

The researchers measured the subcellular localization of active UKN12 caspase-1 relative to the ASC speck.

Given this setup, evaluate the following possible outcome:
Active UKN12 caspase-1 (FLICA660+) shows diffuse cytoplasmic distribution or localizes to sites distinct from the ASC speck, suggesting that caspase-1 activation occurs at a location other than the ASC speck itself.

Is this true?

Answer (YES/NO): YES